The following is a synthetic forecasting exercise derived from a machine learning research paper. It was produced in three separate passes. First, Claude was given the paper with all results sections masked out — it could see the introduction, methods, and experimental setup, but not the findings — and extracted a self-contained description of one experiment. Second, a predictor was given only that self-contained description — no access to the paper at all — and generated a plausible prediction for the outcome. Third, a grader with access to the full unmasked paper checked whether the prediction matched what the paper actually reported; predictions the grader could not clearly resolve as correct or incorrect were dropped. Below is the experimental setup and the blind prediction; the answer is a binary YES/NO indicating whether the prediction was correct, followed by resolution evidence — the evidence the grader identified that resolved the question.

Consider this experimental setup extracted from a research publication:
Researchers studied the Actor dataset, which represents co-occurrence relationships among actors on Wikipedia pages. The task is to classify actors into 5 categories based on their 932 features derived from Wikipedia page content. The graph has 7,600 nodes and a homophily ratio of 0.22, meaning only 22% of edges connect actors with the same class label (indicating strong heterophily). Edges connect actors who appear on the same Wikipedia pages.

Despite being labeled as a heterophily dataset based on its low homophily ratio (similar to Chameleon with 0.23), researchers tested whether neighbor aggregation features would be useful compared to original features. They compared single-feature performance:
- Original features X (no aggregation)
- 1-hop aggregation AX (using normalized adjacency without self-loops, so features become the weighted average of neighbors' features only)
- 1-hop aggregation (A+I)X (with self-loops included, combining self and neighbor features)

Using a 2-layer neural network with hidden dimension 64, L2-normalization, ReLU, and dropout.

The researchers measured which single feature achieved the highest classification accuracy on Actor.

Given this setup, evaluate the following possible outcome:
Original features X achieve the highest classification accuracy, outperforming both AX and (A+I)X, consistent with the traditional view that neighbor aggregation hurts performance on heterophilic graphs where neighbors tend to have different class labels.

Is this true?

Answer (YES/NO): YES